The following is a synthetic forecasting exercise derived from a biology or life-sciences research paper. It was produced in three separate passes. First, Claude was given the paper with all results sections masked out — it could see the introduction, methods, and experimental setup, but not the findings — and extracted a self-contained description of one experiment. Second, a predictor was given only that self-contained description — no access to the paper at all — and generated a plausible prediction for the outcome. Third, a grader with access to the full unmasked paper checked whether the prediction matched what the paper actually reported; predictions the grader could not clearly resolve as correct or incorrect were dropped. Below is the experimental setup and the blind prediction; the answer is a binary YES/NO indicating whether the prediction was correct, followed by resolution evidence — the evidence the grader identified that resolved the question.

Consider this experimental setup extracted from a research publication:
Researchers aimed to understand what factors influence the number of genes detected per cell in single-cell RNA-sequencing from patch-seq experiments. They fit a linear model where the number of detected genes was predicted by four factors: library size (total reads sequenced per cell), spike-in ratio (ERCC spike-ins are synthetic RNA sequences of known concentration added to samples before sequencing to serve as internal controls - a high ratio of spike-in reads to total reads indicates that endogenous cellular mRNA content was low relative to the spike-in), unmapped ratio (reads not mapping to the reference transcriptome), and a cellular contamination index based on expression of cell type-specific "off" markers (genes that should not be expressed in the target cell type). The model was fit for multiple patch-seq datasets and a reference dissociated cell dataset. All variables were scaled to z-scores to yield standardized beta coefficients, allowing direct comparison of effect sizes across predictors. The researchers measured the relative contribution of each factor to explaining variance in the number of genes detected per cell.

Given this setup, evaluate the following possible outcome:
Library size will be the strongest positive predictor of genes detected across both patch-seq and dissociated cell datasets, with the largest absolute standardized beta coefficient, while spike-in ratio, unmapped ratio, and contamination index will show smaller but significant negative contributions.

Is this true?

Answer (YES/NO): NO